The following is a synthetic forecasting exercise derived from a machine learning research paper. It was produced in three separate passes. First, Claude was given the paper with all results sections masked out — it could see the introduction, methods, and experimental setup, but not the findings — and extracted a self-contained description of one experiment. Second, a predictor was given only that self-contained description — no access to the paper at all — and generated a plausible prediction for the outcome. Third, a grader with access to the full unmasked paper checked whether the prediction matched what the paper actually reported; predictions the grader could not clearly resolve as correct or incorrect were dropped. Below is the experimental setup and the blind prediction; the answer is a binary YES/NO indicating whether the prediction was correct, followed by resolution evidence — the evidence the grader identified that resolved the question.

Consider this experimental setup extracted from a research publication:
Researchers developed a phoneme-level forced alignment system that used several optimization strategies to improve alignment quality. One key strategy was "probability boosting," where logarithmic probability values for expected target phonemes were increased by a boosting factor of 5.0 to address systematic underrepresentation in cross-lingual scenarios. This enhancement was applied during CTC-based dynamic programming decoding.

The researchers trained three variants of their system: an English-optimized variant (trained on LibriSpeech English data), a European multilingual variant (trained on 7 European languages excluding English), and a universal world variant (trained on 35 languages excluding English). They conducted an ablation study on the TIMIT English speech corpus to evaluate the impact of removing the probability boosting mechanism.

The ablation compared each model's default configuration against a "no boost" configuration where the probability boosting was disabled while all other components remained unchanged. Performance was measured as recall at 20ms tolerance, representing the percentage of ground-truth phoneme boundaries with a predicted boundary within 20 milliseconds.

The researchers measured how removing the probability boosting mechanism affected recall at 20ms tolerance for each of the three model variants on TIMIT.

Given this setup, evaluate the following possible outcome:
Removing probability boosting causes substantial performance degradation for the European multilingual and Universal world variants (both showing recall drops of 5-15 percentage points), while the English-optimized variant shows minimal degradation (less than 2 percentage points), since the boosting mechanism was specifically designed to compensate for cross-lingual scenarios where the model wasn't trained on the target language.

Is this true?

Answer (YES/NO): NO